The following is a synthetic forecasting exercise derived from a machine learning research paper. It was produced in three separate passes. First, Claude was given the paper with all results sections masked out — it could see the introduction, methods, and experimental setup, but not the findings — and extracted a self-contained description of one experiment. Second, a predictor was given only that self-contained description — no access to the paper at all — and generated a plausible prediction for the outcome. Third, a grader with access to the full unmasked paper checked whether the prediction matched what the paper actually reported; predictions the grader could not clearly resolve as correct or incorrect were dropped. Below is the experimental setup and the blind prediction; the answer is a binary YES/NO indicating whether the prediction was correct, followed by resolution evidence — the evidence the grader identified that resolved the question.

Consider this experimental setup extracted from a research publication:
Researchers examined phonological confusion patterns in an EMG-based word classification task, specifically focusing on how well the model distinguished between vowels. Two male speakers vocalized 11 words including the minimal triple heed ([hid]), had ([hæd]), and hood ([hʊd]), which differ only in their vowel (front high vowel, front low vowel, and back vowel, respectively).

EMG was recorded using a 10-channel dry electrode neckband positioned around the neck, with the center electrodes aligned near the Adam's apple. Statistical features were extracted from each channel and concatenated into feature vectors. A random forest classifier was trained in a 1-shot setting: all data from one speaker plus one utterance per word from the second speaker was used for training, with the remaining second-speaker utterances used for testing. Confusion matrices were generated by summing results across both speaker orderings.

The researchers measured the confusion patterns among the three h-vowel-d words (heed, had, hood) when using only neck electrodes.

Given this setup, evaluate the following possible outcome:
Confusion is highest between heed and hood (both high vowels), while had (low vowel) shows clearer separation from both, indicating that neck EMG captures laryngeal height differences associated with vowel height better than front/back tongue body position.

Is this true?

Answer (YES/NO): NO